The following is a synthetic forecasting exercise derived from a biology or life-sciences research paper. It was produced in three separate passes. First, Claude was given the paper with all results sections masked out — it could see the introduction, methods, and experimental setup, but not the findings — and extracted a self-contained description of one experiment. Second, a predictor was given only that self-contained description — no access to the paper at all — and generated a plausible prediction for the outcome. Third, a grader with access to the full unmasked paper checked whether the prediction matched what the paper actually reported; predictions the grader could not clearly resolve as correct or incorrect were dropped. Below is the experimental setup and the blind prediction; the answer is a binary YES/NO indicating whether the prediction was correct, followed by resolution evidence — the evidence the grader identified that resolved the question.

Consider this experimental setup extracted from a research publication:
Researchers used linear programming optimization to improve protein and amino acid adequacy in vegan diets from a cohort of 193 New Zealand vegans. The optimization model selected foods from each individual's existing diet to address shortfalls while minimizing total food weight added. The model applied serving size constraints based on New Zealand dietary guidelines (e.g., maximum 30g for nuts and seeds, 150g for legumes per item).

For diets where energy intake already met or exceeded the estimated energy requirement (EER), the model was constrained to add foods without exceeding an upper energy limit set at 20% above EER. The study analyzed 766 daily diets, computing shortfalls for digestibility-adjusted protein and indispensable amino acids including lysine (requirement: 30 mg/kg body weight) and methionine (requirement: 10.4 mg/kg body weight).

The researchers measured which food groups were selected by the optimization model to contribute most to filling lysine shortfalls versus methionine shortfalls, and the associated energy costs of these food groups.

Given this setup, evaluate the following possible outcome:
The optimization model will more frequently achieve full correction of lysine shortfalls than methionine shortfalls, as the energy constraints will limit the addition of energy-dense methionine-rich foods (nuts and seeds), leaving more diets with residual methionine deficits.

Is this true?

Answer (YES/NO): NO